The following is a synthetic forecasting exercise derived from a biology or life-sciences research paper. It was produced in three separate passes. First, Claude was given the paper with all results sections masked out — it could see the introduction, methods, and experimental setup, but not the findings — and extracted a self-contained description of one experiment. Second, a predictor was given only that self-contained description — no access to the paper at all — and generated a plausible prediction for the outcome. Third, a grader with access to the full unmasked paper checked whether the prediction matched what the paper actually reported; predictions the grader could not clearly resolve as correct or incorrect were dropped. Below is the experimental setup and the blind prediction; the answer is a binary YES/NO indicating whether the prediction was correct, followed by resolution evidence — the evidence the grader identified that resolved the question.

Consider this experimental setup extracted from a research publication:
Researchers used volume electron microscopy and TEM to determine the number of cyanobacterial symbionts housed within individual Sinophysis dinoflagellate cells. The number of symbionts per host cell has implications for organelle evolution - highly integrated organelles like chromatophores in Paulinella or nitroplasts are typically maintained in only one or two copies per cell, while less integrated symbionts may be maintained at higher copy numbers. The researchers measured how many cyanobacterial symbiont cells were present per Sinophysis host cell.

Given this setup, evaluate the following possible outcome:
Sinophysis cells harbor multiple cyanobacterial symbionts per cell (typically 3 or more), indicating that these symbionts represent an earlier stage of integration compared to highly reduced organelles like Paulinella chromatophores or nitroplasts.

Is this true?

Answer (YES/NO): YES